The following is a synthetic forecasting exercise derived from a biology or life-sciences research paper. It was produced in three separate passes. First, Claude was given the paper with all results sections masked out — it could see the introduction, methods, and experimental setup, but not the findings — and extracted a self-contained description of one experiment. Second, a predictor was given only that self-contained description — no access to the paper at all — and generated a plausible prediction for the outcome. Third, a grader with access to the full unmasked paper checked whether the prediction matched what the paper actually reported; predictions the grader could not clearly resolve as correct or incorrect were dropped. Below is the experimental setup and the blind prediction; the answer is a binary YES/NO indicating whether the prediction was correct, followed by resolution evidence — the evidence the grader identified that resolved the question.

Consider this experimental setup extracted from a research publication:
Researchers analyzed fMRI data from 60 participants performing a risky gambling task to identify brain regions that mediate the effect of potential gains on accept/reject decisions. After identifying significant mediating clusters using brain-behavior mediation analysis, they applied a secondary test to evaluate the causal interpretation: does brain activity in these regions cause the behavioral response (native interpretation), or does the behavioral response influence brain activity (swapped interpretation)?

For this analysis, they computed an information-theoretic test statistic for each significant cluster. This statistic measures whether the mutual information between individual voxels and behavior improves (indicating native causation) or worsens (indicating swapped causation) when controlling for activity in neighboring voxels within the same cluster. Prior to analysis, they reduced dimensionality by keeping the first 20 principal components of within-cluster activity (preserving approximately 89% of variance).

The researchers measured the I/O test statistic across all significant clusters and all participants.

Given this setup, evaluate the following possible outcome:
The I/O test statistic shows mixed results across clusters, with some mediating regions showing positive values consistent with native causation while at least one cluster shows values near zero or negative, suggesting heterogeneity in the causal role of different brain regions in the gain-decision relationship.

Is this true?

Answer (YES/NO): NO